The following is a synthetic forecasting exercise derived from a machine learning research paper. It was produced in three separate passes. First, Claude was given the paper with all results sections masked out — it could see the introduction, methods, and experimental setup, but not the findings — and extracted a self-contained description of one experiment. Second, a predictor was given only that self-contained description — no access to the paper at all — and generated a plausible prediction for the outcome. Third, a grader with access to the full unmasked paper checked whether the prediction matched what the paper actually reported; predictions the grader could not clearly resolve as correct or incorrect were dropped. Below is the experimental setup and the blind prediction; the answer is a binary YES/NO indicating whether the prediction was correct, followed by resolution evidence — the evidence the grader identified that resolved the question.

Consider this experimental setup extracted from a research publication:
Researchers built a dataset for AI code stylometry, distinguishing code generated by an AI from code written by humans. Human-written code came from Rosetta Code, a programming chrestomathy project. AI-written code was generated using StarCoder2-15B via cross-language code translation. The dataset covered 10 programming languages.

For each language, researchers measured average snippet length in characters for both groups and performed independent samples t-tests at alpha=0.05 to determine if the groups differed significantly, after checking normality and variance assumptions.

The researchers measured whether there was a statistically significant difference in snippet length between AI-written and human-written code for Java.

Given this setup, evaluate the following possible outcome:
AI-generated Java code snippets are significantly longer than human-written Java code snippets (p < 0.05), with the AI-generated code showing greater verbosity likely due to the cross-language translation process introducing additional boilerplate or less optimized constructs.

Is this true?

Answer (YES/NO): NO